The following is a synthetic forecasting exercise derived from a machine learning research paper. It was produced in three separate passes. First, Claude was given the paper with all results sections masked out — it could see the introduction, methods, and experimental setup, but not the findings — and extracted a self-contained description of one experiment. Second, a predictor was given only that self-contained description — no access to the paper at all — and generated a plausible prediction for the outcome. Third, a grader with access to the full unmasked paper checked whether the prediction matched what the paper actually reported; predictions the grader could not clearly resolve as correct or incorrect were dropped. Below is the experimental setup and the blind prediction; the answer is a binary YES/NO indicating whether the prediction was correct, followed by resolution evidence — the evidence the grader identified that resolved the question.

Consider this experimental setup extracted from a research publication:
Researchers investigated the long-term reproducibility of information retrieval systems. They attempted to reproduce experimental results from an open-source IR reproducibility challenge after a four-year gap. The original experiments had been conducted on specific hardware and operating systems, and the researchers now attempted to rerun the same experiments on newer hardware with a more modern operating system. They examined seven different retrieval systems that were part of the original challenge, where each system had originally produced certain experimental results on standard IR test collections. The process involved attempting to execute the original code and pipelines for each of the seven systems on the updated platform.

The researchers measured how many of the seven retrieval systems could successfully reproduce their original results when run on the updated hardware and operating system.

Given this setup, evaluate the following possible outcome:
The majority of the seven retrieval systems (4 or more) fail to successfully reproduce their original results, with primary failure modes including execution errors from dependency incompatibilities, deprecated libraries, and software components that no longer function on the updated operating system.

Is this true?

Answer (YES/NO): YES